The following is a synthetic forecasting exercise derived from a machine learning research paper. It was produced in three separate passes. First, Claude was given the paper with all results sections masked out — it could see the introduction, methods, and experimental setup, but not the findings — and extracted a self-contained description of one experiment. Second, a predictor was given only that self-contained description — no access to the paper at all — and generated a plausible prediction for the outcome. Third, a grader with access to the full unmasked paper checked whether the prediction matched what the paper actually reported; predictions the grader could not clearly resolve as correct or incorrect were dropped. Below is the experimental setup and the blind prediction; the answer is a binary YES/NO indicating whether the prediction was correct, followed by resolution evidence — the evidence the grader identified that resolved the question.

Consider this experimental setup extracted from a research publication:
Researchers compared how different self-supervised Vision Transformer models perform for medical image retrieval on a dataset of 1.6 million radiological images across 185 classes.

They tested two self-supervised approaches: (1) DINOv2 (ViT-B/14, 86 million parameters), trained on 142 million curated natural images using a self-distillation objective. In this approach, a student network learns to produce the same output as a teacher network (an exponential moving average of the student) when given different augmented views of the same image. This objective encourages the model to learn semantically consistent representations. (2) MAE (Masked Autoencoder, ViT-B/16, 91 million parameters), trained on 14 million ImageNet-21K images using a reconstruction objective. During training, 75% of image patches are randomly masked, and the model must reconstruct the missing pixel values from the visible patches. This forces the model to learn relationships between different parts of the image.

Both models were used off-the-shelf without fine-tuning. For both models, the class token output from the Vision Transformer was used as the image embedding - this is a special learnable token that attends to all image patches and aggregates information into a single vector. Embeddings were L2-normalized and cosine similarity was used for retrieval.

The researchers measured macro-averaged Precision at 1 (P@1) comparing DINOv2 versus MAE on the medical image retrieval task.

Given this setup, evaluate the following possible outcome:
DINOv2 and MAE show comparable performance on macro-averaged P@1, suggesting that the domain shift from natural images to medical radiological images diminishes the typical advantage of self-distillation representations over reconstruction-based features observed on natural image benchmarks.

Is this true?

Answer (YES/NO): NO